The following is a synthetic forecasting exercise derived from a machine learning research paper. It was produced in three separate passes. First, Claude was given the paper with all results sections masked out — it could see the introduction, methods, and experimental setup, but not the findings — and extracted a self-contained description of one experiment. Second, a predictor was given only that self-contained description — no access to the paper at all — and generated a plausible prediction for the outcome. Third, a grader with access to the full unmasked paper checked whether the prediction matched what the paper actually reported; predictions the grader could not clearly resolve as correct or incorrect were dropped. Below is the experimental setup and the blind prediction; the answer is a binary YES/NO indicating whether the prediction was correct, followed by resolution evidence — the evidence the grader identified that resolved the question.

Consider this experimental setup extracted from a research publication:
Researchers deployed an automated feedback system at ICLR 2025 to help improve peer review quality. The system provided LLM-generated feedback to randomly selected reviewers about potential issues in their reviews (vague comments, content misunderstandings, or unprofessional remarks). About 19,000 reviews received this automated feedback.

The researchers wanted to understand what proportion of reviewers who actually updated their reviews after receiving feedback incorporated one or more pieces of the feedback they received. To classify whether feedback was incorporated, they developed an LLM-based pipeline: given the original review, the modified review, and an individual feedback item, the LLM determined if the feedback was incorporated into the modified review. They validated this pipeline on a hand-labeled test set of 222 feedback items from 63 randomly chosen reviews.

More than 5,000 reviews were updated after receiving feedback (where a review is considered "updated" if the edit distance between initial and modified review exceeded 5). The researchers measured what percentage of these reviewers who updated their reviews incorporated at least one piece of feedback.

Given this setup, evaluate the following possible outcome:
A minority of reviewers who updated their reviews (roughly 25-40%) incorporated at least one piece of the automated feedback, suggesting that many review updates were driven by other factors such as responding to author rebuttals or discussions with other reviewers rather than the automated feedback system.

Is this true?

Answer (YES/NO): NO